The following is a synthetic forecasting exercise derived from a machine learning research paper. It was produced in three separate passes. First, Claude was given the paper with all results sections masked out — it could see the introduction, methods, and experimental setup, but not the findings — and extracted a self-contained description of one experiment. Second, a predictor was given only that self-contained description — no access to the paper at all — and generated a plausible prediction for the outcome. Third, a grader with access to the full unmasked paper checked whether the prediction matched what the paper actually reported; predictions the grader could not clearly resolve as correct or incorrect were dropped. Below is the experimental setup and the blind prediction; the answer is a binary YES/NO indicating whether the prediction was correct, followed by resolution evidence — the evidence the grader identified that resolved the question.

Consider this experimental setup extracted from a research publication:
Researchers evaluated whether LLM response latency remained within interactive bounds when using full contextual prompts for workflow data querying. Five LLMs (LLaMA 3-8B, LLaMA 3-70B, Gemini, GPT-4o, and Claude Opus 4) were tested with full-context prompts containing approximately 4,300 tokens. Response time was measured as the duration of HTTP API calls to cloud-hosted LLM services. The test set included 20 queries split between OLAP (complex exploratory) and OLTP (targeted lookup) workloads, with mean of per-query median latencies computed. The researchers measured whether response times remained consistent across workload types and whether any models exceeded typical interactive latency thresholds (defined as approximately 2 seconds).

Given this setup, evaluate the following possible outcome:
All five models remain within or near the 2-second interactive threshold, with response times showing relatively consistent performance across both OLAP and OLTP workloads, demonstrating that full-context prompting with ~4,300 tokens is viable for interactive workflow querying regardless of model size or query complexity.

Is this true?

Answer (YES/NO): YES